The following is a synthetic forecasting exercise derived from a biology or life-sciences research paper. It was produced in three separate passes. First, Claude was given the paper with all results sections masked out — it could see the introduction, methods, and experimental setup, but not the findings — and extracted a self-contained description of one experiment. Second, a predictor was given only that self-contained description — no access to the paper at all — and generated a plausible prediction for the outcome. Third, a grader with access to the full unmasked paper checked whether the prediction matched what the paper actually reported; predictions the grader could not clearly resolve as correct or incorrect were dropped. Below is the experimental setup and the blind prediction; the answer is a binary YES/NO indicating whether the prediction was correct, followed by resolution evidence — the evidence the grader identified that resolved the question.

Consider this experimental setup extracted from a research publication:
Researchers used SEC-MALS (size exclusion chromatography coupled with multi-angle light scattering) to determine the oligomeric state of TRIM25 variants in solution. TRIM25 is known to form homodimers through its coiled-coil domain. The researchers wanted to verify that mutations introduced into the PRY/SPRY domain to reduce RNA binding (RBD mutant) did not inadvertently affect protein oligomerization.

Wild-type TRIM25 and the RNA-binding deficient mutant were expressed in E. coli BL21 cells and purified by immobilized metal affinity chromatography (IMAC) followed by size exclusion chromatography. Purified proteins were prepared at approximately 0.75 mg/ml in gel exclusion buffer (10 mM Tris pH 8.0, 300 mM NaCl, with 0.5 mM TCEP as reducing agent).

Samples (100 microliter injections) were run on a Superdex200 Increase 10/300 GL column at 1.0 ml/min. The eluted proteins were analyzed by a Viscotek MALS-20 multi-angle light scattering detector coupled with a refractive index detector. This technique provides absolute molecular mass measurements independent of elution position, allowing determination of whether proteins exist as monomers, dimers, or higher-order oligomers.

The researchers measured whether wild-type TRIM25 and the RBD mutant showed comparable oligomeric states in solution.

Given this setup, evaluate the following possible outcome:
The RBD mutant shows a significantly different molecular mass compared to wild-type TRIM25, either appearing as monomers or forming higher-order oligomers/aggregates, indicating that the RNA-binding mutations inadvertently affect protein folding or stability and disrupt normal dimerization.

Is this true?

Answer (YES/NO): NO